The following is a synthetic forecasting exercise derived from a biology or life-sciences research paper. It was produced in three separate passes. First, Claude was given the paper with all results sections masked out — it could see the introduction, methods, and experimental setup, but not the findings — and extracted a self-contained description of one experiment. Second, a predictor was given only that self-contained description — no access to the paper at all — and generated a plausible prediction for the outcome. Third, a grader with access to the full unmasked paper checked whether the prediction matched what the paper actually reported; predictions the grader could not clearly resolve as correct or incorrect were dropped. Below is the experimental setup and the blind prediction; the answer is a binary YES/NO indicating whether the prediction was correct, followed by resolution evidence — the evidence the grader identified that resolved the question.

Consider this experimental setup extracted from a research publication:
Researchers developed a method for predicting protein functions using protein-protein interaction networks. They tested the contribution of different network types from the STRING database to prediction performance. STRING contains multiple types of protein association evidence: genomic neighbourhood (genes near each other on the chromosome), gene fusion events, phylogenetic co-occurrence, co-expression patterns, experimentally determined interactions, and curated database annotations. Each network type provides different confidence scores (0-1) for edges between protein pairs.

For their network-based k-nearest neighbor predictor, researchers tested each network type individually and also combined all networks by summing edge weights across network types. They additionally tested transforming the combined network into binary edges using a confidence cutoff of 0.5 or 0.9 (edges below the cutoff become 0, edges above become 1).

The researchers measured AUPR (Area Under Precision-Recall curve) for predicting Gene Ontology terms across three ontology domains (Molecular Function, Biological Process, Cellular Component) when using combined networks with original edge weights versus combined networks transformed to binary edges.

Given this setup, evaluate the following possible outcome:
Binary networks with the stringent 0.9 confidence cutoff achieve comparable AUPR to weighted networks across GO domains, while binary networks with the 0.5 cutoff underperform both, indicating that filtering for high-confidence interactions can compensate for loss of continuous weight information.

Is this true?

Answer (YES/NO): NO